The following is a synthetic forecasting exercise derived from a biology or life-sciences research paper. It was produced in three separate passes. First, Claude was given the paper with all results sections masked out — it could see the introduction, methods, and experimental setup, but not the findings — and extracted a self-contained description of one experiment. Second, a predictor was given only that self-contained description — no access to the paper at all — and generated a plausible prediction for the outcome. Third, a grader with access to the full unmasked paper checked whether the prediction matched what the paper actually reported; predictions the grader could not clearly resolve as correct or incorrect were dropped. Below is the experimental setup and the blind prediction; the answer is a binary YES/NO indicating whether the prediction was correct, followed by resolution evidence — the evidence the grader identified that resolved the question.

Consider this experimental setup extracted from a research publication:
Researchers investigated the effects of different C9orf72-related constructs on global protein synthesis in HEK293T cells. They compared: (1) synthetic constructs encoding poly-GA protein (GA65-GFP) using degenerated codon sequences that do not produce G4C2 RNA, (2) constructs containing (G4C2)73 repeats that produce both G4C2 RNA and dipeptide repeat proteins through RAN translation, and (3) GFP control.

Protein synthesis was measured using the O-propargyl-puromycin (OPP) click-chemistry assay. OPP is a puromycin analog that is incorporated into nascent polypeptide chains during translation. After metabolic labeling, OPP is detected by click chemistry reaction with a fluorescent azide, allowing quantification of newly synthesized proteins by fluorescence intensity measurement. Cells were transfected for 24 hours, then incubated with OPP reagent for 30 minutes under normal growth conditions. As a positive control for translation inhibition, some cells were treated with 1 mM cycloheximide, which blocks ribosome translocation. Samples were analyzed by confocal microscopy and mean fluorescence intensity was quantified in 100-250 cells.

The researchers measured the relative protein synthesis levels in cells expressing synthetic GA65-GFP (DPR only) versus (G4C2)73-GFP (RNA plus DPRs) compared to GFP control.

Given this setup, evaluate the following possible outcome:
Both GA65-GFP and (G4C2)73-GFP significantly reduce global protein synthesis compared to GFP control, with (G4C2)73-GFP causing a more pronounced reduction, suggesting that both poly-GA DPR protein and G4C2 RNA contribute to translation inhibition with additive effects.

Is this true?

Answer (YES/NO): NO